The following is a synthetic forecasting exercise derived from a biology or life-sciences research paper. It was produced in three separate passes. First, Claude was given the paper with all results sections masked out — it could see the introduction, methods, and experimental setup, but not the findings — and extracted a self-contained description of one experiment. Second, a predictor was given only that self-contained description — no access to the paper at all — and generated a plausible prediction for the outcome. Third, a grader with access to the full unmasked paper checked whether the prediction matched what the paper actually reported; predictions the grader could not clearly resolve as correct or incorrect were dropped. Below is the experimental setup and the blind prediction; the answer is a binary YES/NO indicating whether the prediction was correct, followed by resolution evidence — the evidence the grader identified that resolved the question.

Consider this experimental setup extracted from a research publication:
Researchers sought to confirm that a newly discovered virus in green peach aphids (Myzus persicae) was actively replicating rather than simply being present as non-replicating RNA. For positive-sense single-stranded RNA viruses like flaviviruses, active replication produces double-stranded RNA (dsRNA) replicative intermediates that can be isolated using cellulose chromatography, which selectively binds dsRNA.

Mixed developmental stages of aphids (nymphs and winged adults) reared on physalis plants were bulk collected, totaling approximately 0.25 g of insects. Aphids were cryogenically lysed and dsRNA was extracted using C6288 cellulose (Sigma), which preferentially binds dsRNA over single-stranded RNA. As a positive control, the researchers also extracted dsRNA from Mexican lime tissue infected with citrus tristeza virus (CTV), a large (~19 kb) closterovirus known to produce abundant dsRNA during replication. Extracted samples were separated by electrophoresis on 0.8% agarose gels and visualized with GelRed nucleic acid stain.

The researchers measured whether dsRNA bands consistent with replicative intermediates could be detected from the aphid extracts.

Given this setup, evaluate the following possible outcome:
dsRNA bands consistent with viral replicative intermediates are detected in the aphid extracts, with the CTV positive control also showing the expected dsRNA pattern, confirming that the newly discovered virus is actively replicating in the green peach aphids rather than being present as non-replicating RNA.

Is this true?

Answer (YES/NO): YES